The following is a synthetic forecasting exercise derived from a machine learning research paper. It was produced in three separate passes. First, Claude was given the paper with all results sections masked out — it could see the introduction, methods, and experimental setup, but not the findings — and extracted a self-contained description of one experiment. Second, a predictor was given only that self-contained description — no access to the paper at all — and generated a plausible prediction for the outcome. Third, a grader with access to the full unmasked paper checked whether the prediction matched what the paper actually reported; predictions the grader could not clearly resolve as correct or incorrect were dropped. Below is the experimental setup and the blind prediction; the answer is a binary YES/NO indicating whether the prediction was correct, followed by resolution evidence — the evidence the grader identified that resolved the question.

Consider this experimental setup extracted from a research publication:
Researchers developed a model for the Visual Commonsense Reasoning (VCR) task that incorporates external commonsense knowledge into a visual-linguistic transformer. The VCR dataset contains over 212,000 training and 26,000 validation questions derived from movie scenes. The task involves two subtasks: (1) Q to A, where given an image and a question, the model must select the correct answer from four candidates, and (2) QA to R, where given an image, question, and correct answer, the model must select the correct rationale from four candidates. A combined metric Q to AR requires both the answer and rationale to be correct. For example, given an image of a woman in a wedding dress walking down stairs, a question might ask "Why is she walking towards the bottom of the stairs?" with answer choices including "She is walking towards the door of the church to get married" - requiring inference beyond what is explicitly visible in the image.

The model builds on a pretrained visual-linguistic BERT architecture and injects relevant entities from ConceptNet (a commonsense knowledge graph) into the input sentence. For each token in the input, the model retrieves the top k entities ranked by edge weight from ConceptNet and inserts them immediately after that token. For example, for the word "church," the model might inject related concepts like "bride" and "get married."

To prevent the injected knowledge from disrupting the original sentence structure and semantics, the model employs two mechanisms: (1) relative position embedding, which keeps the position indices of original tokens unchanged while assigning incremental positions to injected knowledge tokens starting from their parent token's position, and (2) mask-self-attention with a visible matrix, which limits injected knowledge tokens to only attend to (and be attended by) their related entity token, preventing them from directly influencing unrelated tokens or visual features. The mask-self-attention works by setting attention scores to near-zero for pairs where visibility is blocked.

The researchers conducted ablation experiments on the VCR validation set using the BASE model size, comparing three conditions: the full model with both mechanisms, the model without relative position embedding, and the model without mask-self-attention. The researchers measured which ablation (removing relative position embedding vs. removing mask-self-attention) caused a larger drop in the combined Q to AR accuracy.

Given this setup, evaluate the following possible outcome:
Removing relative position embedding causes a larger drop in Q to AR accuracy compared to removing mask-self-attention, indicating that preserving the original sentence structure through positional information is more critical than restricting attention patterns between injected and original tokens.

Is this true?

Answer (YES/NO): NO